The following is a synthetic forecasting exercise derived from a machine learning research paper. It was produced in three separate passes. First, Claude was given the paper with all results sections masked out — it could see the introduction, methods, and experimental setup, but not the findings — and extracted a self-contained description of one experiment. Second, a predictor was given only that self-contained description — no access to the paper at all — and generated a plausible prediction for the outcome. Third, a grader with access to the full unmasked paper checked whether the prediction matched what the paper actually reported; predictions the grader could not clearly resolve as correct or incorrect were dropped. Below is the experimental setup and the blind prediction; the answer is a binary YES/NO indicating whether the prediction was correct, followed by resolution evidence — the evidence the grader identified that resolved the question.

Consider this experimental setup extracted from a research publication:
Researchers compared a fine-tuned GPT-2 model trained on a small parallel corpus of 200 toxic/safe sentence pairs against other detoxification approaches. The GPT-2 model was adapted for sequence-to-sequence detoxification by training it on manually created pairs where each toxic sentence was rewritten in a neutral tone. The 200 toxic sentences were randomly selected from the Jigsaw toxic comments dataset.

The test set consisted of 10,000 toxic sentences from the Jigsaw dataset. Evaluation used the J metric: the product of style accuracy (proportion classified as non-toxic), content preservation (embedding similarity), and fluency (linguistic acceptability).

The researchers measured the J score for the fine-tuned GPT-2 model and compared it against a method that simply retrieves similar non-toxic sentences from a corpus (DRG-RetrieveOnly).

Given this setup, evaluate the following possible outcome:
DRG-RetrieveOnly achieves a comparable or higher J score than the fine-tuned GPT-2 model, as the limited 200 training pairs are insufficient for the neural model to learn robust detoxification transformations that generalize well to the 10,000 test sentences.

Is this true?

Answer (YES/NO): YES